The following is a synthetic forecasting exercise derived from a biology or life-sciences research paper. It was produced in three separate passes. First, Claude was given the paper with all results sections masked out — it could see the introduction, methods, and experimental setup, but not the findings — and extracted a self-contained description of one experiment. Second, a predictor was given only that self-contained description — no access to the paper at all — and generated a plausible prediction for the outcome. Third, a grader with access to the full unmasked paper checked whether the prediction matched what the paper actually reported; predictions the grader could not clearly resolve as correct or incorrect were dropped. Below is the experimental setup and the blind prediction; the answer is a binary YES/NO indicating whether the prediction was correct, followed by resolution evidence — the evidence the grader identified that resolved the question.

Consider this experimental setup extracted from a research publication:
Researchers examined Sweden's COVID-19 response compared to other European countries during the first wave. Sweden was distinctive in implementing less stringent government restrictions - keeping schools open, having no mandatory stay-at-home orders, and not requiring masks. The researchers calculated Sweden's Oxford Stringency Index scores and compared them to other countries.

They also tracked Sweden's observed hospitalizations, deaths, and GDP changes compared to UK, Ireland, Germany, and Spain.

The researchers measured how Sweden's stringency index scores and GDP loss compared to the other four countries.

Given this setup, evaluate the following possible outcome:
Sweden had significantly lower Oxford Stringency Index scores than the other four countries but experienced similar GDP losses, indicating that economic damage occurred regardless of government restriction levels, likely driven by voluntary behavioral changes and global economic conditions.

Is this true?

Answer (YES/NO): NO